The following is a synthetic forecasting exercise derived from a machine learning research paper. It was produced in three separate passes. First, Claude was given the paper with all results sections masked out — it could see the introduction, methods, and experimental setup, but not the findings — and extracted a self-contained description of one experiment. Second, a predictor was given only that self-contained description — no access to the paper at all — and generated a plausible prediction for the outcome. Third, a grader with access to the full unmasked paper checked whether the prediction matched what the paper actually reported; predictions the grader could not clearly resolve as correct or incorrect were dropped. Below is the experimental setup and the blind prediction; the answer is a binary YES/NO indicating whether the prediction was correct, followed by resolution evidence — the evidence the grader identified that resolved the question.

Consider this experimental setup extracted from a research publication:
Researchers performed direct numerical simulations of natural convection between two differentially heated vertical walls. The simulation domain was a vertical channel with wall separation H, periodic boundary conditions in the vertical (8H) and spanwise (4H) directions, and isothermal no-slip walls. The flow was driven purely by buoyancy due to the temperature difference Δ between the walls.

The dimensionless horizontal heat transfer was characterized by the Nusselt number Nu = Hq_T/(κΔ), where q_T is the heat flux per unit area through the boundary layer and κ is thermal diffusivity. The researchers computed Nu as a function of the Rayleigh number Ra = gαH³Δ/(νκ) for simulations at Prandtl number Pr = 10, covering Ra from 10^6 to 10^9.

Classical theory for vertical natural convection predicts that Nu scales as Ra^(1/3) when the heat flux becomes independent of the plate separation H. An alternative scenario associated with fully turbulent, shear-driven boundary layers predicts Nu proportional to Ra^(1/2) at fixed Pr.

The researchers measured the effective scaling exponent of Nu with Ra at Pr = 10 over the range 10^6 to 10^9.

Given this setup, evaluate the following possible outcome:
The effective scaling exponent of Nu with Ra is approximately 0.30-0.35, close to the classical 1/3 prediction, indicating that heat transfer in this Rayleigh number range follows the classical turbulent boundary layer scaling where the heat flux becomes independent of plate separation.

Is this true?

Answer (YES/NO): YES